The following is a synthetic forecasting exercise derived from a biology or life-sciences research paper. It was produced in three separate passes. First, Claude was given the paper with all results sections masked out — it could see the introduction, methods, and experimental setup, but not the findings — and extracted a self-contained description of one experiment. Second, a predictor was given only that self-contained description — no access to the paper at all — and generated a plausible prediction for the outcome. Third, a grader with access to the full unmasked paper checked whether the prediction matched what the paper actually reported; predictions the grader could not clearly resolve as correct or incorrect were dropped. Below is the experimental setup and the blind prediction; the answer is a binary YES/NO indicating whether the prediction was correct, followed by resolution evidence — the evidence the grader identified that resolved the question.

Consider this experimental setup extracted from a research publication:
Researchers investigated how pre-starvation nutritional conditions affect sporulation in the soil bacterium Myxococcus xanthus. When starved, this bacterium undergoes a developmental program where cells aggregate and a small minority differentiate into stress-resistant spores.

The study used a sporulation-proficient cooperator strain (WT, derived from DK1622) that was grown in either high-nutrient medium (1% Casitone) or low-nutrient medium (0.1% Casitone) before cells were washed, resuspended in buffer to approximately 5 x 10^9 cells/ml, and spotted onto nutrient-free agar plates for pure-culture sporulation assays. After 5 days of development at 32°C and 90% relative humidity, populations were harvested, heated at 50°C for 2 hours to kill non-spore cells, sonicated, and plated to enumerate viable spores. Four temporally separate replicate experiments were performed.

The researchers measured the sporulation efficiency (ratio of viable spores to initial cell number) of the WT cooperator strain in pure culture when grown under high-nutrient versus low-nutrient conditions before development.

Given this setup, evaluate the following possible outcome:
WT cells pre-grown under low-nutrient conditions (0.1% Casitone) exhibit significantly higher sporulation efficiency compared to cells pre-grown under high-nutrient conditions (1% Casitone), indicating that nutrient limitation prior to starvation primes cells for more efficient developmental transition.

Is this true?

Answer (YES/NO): NO